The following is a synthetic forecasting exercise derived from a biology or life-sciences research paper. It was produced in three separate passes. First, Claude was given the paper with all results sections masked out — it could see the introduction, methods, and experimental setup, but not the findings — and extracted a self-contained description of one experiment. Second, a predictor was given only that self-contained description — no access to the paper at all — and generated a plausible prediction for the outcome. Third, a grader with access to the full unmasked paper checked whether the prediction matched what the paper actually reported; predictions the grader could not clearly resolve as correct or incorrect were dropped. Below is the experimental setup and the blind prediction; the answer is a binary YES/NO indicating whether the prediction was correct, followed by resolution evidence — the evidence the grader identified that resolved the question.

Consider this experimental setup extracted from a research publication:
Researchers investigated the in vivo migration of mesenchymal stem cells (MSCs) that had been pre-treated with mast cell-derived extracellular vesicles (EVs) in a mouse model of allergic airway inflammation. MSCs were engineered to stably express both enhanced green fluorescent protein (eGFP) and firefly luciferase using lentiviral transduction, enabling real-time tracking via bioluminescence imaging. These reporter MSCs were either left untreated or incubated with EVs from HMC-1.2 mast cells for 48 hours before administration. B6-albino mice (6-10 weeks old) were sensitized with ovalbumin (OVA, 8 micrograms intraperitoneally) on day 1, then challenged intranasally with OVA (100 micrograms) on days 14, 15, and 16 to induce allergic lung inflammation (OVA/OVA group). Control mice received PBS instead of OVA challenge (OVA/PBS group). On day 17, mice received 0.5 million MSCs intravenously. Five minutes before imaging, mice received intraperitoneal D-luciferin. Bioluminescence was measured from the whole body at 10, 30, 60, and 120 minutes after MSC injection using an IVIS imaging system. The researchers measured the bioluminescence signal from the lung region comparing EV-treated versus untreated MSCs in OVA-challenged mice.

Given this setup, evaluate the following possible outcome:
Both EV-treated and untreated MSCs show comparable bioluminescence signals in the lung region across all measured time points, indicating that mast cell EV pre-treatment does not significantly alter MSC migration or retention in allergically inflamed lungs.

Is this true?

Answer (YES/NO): NO